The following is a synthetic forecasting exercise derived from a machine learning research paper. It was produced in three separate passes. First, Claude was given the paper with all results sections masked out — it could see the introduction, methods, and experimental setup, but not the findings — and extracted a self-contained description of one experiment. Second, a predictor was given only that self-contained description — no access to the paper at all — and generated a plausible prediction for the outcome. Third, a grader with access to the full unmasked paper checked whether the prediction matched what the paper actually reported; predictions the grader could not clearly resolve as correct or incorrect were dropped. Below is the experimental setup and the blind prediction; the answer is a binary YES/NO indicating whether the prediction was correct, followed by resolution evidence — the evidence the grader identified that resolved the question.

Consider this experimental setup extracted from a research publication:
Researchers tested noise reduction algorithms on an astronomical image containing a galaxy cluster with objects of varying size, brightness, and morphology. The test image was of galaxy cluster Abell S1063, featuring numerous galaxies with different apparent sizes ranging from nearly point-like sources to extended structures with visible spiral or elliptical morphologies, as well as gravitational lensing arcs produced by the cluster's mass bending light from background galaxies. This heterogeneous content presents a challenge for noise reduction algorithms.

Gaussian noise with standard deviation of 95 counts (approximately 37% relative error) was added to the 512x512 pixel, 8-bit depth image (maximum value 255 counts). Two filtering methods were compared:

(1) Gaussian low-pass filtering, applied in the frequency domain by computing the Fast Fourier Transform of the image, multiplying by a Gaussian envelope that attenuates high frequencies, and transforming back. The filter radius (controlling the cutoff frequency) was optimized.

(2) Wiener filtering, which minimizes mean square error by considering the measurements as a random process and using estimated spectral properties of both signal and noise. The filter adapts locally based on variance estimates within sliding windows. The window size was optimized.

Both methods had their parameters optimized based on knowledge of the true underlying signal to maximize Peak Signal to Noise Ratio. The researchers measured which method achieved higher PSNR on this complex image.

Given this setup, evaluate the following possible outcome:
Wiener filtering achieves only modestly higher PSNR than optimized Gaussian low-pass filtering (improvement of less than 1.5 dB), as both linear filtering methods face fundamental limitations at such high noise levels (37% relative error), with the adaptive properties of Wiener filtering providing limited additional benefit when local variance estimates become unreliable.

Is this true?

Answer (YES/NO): NO